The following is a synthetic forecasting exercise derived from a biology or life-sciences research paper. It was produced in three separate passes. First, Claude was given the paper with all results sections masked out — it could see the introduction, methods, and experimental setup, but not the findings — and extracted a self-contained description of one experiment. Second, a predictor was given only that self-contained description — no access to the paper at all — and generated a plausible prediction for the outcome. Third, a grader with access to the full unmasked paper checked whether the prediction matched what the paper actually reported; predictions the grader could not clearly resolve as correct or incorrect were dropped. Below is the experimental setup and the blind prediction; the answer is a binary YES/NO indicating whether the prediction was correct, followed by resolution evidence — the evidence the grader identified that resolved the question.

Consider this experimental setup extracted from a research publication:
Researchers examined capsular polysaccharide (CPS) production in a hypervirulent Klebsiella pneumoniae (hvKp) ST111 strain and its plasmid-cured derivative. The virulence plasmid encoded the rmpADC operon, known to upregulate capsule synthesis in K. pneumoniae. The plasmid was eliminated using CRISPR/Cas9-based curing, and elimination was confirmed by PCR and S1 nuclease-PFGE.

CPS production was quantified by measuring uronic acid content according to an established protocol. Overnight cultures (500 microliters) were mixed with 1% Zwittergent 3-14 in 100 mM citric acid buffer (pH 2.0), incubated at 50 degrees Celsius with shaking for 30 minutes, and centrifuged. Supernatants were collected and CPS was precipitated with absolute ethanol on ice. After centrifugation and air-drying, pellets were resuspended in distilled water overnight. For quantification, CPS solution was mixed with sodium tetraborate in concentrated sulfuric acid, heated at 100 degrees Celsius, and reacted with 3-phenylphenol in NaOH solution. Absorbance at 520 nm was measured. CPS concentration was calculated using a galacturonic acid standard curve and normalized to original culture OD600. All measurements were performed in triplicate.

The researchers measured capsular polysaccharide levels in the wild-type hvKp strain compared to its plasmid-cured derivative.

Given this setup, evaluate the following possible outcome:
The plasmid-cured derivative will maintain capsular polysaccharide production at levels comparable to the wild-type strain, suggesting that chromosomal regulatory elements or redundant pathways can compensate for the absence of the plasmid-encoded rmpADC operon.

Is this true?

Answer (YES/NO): NO